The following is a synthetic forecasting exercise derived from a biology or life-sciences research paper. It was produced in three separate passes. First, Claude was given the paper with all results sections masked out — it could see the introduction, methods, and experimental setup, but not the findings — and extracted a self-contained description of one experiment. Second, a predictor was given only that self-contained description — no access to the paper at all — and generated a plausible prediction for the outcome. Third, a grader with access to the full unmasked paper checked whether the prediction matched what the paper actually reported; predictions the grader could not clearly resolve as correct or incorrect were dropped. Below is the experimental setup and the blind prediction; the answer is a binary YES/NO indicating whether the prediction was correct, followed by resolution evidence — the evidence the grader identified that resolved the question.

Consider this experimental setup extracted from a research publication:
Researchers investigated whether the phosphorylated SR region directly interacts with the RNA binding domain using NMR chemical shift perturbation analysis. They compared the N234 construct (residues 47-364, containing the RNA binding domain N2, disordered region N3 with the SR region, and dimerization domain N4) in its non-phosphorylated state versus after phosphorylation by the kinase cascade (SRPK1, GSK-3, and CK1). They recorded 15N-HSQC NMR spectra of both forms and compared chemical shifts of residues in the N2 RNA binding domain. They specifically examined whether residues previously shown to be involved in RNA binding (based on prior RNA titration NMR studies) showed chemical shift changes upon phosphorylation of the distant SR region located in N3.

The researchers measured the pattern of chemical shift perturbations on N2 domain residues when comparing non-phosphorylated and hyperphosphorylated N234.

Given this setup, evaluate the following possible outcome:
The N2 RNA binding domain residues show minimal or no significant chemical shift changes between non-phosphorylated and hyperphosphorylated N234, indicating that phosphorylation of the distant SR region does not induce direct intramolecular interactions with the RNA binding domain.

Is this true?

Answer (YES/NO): NO